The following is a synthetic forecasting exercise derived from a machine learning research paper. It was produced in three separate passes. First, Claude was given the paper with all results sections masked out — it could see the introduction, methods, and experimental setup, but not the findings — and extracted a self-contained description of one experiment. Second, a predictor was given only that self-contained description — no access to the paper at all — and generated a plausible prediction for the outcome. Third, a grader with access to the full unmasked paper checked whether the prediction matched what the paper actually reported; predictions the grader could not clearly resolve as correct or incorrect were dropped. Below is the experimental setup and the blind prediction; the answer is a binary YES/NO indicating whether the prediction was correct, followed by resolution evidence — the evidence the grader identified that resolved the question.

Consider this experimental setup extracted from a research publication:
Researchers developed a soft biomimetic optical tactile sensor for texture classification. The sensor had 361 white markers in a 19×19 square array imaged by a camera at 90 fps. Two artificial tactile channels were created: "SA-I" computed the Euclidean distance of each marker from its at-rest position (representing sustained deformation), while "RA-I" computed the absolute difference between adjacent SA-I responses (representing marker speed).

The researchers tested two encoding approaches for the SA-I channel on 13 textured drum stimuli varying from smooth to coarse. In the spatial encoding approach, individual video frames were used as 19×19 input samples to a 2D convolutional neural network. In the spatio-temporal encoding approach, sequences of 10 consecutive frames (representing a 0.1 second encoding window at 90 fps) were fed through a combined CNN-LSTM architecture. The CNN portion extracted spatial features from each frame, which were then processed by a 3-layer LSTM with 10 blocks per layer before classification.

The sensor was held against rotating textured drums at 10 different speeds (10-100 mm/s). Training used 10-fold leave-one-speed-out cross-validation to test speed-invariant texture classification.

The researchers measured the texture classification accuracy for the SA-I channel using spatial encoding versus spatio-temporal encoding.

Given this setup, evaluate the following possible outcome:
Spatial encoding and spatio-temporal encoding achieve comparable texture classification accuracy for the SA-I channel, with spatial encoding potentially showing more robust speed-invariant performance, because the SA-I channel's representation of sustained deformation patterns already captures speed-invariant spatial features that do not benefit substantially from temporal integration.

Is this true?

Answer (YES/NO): NO